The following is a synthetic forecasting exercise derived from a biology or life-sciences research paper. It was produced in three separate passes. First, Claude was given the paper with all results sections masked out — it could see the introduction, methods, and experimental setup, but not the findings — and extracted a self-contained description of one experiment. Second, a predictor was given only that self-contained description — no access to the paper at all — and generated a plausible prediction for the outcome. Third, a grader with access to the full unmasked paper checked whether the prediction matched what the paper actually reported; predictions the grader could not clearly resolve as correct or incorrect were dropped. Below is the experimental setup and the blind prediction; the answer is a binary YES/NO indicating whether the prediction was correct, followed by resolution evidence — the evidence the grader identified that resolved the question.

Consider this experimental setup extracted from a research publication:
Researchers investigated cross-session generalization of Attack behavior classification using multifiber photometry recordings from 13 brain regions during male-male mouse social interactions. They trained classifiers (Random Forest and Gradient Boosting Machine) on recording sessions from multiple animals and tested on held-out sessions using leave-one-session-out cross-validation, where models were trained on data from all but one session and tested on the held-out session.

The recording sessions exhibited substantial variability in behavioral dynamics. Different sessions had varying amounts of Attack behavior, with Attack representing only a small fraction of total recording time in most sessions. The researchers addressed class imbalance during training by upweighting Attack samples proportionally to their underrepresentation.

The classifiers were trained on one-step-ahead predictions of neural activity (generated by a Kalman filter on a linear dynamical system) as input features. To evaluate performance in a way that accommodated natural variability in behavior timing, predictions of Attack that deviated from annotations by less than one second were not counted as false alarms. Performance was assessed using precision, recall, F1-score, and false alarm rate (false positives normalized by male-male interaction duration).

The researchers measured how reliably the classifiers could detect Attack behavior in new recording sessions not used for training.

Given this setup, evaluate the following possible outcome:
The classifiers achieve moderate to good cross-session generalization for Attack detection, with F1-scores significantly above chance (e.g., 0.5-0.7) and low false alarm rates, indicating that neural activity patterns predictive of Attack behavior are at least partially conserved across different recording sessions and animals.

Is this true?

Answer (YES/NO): YES